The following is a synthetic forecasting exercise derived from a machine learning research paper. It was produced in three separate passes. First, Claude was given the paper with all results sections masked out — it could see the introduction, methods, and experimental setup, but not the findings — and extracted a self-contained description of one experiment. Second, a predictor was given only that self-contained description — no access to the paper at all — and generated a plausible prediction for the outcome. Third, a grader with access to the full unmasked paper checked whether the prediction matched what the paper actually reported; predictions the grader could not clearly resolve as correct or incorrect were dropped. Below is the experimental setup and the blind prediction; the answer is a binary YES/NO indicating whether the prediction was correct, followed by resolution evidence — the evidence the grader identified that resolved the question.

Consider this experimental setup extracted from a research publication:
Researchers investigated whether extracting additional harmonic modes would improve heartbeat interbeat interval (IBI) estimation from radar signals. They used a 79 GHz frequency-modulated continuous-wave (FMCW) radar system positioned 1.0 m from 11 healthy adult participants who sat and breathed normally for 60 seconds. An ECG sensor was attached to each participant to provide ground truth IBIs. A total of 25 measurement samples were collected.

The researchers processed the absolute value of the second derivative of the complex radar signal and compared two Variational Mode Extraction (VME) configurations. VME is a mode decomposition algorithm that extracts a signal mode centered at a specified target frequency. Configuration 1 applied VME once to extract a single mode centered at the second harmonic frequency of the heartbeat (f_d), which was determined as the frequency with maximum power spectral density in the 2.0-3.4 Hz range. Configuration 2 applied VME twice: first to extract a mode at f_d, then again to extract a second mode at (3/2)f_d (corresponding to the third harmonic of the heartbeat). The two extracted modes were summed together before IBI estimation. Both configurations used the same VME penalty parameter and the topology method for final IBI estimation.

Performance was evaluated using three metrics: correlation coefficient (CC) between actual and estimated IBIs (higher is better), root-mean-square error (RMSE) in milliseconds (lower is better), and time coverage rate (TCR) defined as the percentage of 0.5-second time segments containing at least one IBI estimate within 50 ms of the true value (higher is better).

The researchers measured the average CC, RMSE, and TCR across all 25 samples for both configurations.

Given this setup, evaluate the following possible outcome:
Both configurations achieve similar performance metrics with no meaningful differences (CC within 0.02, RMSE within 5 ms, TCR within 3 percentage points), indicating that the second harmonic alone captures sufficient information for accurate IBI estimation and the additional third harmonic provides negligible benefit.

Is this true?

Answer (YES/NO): NO